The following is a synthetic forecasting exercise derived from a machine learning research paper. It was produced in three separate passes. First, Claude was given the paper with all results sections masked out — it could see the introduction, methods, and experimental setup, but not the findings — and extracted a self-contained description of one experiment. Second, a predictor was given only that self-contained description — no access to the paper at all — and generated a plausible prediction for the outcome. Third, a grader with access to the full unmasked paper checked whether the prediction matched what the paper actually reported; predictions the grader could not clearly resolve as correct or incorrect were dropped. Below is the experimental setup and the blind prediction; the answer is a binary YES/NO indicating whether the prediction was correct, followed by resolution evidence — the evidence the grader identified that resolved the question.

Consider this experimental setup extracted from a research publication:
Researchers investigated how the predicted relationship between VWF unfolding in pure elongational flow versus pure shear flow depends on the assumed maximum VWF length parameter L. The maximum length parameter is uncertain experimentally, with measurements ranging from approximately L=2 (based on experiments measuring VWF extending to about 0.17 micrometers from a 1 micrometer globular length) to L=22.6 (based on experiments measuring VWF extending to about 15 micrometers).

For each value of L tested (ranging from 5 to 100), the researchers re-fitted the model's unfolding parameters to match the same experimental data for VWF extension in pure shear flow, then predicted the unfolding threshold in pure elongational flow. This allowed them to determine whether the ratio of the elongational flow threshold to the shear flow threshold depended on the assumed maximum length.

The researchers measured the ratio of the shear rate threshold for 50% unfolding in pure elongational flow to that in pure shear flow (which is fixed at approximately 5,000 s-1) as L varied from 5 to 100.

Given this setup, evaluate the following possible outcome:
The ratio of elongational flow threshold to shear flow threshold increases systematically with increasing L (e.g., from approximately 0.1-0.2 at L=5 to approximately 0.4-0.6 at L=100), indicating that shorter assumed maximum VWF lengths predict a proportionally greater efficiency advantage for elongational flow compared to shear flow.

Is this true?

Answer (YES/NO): NO